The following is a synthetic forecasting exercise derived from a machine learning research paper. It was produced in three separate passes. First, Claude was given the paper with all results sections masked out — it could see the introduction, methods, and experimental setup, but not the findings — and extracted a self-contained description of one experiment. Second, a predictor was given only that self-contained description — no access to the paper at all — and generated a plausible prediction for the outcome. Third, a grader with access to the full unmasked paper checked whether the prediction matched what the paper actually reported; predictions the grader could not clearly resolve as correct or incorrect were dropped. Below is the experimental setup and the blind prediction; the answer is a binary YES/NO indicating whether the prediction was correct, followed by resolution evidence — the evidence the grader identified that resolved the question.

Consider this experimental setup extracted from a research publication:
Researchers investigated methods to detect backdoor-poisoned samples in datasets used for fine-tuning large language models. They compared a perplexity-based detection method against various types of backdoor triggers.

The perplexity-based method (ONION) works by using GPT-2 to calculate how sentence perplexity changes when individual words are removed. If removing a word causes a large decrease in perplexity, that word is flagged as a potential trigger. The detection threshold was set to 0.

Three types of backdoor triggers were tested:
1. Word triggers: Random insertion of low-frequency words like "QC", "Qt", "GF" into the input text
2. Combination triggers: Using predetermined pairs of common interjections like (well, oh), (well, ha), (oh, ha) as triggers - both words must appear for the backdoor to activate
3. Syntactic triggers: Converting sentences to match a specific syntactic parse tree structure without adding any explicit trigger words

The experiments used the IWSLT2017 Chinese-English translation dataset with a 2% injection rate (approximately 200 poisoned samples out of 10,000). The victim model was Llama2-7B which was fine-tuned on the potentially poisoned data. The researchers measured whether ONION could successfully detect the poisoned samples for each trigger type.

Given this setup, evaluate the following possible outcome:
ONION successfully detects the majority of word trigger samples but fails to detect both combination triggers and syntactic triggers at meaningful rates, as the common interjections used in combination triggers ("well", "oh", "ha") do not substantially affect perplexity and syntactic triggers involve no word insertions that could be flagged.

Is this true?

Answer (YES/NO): NO